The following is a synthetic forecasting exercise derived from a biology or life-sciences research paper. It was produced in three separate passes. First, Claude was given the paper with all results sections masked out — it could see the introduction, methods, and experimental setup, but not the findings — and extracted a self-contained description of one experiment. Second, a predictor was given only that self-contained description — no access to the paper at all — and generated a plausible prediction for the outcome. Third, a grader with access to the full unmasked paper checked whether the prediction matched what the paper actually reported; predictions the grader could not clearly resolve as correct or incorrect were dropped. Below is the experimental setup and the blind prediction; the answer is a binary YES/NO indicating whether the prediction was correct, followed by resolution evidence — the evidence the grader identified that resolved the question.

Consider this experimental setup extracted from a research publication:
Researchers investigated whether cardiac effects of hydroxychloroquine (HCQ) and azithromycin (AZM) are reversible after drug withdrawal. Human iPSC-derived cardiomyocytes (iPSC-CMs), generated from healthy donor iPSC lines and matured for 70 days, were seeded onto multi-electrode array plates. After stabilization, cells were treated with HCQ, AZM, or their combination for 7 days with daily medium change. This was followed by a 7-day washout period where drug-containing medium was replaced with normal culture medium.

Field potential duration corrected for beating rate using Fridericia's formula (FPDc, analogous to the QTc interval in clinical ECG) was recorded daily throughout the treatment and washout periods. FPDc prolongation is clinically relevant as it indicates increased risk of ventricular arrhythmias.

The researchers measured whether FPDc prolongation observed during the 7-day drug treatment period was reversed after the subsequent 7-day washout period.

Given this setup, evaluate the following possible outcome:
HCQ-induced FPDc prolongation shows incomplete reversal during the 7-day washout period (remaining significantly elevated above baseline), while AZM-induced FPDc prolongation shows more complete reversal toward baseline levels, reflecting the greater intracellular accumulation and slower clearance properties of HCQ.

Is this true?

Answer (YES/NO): NO